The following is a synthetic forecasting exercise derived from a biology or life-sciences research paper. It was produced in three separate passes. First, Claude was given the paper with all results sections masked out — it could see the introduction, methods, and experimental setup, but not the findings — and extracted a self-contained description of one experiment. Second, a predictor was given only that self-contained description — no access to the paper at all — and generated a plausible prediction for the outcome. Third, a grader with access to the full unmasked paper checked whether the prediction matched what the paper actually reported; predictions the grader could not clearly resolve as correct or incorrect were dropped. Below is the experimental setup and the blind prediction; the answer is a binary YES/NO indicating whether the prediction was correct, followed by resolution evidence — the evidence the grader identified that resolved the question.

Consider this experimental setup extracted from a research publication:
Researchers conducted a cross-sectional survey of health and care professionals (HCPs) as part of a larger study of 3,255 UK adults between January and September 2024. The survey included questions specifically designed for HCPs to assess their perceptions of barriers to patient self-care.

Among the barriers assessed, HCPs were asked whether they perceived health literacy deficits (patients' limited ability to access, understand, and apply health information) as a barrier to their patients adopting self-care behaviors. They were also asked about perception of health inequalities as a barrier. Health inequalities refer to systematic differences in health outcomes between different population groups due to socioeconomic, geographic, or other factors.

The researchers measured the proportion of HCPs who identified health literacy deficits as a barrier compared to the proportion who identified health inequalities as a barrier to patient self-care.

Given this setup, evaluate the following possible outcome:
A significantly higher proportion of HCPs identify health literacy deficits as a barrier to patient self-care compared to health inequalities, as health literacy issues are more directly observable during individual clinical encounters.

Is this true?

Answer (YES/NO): NO